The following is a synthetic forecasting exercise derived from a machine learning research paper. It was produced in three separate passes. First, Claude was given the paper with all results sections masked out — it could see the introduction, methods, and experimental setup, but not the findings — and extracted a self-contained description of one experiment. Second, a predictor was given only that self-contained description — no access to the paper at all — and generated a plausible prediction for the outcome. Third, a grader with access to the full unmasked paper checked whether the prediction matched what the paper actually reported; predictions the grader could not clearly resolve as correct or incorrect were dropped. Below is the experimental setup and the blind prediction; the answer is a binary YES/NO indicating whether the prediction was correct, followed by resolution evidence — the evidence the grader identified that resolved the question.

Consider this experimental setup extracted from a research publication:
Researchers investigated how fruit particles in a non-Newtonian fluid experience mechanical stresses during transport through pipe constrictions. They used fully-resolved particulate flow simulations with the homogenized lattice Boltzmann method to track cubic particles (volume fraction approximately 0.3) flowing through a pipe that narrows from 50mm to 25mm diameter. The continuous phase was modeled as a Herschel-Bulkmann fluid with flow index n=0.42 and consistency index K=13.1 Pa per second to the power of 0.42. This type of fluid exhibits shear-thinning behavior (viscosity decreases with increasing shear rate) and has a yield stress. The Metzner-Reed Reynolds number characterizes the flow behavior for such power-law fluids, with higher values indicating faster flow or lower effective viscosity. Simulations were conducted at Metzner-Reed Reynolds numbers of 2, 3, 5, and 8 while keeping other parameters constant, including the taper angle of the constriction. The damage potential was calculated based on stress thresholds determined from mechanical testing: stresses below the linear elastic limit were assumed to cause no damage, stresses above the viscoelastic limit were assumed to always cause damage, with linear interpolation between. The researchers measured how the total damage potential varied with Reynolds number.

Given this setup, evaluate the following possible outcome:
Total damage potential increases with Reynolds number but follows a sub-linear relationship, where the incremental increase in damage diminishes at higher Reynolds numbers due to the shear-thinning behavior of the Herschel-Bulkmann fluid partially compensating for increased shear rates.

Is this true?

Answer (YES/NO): NO